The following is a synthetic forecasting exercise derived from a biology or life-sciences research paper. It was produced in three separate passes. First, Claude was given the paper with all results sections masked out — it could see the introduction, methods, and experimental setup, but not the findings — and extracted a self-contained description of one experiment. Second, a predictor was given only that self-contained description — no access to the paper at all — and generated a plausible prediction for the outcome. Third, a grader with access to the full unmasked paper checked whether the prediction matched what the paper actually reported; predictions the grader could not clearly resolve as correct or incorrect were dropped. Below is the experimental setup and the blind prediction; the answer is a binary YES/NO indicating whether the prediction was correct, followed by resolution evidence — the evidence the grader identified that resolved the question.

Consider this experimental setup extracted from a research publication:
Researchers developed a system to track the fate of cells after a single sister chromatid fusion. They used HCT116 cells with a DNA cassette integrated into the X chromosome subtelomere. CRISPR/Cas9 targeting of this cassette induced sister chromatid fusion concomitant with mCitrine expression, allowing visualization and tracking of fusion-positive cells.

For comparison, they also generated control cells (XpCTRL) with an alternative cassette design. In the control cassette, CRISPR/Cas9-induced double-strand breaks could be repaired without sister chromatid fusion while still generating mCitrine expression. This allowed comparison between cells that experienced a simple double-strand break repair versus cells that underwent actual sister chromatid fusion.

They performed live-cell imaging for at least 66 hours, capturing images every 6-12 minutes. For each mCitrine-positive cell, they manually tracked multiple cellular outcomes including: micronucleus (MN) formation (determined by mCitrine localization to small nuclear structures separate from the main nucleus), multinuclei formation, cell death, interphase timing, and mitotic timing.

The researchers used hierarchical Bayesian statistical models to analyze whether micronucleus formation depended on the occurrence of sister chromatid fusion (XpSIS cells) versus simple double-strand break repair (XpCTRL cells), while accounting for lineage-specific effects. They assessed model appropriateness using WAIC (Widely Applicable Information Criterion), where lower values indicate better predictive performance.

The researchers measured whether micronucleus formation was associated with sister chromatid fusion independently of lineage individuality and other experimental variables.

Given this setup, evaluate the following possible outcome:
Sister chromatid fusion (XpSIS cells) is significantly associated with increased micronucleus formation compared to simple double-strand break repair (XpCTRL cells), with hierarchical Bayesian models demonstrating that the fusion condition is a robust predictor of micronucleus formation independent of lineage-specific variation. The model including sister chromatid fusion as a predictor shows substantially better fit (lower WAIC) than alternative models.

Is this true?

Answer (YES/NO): YES